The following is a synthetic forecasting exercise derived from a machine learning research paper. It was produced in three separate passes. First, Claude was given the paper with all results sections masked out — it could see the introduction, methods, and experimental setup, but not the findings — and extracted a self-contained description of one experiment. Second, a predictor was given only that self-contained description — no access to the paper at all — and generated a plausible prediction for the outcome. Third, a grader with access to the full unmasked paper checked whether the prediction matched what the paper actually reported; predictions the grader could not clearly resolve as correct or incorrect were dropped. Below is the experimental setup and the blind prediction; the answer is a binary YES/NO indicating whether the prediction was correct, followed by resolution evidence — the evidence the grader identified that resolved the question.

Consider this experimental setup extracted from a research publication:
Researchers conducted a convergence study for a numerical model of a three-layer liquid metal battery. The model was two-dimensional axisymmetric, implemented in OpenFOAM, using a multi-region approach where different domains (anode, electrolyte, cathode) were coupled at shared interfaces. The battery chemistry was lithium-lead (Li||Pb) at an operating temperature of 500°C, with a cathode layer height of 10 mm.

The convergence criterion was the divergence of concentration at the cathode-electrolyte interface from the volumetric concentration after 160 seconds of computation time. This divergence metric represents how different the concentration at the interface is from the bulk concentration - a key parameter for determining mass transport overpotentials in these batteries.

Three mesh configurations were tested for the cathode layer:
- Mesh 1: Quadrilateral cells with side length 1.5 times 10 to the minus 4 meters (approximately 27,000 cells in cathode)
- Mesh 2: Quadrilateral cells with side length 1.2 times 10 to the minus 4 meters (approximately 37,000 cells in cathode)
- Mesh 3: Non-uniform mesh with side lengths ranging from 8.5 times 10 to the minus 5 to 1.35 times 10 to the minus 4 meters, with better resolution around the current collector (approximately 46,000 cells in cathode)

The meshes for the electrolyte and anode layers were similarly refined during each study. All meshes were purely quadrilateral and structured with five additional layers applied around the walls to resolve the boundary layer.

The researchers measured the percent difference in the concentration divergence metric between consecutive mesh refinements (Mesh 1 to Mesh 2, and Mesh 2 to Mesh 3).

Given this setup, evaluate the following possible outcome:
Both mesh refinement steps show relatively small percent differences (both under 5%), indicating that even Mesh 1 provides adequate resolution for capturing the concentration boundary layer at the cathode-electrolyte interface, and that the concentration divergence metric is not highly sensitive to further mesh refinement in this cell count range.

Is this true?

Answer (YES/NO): YES